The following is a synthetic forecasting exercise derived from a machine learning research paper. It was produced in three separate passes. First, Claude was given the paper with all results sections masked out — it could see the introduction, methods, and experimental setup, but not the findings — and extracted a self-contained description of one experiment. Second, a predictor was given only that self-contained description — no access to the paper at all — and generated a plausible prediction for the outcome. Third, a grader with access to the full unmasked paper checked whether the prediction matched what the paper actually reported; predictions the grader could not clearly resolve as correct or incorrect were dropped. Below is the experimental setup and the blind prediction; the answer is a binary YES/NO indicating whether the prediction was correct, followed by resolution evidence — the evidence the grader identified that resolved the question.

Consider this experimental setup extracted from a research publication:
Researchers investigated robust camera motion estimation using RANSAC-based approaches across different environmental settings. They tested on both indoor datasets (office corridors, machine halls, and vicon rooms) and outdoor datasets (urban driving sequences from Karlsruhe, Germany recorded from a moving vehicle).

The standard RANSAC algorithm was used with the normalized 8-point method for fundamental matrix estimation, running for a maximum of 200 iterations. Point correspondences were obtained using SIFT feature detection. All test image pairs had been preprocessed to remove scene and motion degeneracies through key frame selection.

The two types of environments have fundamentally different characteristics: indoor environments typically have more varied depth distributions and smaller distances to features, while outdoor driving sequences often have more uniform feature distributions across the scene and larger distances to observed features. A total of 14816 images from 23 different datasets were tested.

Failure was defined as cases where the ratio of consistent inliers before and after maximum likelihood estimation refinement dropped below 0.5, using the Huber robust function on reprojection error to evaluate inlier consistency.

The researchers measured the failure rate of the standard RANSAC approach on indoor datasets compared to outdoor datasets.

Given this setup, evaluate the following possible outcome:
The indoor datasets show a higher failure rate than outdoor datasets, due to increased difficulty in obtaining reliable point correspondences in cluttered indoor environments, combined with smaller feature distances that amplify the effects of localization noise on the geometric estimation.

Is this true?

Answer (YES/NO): YES